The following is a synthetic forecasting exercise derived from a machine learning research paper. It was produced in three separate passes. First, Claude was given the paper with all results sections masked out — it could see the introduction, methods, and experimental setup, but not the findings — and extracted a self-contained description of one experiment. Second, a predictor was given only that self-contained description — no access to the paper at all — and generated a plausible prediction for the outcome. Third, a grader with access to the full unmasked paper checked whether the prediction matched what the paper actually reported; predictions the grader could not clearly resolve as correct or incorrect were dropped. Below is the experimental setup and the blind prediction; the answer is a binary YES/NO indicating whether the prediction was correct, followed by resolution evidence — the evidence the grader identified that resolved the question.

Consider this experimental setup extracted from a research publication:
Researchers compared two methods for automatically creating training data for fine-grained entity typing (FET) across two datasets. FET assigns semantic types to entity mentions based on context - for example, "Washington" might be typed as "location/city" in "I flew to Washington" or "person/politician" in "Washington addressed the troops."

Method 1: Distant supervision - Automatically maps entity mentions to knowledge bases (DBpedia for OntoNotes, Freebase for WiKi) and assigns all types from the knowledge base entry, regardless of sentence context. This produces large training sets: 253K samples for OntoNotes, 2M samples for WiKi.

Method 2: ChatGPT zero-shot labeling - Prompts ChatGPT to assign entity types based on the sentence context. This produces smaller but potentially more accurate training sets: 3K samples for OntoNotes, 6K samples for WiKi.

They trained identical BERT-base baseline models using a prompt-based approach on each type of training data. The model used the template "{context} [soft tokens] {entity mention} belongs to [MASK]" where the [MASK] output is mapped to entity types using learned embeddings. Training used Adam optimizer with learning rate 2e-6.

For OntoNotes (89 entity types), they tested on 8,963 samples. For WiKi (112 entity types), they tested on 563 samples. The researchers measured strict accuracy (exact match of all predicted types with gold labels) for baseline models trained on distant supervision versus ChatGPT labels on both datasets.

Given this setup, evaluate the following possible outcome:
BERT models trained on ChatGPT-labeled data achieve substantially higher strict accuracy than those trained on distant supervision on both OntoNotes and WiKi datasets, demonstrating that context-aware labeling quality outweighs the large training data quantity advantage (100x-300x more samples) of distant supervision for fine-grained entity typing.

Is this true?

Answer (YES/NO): NO